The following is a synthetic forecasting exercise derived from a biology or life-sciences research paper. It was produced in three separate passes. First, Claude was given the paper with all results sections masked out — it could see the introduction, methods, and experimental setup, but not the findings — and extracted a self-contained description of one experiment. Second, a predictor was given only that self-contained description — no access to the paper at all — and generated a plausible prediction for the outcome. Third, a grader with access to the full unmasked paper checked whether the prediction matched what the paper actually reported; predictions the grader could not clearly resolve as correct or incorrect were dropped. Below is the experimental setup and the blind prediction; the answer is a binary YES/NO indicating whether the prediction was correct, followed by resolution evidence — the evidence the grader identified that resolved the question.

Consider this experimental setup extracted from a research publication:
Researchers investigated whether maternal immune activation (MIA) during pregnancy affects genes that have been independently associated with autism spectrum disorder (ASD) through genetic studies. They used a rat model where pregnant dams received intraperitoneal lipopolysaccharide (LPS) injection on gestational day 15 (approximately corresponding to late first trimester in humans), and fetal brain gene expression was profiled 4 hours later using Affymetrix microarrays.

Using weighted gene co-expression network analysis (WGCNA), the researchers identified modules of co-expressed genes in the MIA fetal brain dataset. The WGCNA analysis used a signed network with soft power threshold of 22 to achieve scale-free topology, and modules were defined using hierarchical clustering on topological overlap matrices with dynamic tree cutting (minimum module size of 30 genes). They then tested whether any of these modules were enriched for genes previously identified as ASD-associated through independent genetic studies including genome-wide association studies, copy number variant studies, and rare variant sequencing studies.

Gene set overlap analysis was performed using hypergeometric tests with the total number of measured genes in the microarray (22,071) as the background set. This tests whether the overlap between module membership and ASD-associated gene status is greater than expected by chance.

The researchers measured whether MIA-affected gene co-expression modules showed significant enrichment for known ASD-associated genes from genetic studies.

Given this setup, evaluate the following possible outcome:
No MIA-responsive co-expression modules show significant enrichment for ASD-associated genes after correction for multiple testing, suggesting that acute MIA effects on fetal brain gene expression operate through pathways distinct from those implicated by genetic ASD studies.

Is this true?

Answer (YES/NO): NO